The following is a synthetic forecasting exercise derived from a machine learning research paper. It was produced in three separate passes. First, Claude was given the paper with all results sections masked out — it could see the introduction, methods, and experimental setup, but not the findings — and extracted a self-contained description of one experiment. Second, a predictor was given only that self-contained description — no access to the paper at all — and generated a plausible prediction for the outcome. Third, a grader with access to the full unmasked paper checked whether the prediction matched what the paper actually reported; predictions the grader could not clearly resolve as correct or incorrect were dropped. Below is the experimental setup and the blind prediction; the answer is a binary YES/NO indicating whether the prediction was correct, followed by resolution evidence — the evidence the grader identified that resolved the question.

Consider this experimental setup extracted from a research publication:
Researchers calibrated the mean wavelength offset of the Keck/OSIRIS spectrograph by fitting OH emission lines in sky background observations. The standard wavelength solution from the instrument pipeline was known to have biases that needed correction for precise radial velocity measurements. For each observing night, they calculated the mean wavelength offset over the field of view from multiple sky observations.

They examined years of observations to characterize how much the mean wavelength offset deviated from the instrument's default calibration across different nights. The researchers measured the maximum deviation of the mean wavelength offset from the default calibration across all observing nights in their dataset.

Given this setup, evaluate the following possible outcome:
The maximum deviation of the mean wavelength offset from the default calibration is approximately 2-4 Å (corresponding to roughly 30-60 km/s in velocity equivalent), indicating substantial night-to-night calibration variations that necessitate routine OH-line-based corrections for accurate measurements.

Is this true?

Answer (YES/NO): NO